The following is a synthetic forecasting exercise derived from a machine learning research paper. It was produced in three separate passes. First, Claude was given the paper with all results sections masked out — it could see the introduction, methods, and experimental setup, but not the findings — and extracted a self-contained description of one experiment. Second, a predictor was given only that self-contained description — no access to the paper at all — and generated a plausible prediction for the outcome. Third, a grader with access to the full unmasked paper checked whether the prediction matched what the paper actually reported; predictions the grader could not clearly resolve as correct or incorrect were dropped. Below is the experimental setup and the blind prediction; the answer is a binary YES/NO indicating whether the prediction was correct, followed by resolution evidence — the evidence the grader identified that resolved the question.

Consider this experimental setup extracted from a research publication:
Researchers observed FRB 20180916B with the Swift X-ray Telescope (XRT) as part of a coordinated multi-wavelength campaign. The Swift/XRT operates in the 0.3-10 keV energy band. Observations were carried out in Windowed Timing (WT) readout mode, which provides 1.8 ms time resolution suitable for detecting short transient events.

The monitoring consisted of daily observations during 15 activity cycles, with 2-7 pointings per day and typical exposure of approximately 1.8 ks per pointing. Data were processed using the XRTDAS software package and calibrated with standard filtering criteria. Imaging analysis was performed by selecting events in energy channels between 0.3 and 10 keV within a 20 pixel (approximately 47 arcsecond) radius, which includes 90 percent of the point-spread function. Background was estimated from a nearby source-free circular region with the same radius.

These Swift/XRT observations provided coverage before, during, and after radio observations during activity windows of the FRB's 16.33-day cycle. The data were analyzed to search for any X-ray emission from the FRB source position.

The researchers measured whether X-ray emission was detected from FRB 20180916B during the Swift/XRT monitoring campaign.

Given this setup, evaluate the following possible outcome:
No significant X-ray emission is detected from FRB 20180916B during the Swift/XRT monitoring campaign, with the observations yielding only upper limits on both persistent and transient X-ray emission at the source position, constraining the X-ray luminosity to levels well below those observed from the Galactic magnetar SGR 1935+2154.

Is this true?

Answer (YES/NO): NO